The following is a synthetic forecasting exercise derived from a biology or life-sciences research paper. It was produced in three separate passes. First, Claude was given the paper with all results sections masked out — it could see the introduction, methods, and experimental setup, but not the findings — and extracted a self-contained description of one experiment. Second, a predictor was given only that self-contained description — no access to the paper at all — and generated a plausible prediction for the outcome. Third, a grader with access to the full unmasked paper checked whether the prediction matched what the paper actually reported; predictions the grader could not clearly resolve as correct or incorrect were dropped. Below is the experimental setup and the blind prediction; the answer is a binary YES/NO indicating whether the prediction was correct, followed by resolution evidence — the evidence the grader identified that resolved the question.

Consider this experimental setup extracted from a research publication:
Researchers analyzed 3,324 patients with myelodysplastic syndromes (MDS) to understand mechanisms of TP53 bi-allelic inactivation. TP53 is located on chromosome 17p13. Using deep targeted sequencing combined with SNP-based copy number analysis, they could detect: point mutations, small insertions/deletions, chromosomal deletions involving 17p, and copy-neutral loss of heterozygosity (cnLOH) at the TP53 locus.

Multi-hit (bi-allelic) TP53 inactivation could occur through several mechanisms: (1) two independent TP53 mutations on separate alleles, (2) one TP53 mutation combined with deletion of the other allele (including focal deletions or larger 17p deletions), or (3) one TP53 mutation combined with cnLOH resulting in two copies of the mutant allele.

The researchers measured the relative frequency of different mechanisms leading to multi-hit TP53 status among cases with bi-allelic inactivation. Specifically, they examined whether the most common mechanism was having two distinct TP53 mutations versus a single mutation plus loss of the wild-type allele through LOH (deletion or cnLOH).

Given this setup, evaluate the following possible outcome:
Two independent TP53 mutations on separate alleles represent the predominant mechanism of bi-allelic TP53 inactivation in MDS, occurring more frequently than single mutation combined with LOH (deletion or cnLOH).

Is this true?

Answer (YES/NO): NO